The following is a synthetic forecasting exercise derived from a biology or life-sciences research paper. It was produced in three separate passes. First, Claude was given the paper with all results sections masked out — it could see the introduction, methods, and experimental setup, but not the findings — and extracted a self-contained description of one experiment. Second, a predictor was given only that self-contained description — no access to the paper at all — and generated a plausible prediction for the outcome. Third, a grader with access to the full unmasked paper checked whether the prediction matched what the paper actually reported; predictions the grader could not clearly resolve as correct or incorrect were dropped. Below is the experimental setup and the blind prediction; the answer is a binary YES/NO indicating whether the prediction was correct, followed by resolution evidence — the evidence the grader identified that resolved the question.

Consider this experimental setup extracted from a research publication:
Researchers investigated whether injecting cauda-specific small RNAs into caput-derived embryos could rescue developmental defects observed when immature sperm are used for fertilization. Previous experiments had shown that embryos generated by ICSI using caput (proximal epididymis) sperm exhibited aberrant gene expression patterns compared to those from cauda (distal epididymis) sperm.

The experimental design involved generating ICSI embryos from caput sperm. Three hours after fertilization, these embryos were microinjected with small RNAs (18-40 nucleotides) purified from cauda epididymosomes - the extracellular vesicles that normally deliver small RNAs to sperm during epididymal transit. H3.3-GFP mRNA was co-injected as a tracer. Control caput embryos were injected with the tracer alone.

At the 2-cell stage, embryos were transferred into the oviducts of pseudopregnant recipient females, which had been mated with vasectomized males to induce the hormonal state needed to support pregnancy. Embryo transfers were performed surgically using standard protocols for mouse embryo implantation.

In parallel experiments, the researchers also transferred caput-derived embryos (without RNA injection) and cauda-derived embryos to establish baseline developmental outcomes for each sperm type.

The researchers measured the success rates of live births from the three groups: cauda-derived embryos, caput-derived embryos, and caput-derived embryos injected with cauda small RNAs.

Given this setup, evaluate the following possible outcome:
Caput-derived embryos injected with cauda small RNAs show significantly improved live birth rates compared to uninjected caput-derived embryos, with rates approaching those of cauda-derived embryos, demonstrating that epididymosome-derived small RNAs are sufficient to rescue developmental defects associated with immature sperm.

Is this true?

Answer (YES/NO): YES